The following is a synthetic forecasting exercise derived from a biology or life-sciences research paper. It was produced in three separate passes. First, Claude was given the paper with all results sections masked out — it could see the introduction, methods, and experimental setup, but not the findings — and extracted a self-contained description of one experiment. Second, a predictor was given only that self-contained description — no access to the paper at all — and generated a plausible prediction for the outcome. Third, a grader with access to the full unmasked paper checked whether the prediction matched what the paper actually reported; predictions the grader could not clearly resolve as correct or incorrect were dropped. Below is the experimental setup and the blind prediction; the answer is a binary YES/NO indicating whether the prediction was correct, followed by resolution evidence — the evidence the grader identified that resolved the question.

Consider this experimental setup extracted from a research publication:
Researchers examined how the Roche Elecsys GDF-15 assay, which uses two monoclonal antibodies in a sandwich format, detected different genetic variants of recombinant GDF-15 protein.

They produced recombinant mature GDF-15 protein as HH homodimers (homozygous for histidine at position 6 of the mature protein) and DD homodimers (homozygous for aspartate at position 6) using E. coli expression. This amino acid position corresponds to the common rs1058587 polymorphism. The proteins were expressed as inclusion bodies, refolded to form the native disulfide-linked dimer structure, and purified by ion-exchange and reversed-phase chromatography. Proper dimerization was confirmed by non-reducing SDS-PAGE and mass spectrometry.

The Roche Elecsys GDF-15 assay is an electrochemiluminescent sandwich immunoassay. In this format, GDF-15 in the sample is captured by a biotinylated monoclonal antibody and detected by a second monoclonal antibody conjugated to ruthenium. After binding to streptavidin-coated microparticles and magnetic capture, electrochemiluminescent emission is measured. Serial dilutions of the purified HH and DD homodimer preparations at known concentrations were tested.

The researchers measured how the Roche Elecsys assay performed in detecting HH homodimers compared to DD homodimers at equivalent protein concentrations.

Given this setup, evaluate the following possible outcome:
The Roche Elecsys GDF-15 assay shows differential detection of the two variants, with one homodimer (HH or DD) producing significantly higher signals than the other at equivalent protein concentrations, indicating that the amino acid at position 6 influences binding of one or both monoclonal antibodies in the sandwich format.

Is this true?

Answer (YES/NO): NO